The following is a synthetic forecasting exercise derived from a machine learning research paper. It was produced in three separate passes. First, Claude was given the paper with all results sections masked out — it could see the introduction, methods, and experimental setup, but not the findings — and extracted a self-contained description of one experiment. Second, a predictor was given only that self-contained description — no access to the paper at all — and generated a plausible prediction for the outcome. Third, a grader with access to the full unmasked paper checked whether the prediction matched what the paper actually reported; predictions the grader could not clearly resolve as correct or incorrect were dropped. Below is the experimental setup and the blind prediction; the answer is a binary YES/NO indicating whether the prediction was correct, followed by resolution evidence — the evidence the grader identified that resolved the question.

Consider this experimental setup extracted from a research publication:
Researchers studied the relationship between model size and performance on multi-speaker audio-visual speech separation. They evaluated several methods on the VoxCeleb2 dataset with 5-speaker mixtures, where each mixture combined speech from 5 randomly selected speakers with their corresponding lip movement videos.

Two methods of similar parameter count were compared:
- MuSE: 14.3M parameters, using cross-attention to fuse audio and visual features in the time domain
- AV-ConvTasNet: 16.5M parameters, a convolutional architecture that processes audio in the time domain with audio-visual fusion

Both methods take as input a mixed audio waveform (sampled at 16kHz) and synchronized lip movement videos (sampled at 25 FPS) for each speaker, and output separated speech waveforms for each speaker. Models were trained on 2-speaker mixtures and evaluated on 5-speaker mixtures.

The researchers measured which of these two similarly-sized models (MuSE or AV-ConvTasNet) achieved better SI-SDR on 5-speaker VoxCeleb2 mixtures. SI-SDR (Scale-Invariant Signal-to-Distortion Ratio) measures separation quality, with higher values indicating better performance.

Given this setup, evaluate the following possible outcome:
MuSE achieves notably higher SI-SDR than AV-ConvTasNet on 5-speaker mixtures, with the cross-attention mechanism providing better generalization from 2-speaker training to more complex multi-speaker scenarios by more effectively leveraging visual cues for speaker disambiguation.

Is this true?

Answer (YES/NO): NO